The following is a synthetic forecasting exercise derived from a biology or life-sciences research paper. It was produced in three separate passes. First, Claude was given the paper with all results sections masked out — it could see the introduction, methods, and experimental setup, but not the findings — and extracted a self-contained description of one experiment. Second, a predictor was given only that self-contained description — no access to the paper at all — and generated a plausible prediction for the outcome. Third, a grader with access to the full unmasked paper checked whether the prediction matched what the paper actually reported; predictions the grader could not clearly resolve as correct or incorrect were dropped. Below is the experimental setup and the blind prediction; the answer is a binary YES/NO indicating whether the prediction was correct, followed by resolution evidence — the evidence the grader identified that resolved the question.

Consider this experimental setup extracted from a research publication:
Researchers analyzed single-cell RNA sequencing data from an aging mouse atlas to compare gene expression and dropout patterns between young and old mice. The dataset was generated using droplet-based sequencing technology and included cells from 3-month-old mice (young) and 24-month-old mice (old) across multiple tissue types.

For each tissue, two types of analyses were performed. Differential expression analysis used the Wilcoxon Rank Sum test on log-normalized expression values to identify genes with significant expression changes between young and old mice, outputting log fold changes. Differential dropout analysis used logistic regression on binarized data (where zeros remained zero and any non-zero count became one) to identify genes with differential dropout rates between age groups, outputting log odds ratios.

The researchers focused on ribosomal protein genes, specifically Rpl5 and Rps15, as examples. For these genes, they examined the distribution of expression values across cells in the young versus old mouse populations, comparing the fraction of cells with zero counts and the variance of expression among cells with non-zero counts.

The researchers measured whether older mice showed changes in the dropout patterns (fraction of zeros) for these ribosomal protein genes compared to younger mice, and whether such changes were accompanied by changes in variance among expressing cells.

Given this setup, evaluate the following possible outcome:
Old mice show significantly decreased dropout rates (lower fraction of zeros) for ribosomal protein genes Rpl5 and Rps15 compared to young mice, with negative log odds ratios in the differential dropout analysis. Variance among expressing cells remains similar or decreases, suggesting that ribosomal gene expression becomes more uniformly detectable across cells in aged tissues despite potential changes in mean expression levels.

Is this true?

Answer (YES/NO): NO